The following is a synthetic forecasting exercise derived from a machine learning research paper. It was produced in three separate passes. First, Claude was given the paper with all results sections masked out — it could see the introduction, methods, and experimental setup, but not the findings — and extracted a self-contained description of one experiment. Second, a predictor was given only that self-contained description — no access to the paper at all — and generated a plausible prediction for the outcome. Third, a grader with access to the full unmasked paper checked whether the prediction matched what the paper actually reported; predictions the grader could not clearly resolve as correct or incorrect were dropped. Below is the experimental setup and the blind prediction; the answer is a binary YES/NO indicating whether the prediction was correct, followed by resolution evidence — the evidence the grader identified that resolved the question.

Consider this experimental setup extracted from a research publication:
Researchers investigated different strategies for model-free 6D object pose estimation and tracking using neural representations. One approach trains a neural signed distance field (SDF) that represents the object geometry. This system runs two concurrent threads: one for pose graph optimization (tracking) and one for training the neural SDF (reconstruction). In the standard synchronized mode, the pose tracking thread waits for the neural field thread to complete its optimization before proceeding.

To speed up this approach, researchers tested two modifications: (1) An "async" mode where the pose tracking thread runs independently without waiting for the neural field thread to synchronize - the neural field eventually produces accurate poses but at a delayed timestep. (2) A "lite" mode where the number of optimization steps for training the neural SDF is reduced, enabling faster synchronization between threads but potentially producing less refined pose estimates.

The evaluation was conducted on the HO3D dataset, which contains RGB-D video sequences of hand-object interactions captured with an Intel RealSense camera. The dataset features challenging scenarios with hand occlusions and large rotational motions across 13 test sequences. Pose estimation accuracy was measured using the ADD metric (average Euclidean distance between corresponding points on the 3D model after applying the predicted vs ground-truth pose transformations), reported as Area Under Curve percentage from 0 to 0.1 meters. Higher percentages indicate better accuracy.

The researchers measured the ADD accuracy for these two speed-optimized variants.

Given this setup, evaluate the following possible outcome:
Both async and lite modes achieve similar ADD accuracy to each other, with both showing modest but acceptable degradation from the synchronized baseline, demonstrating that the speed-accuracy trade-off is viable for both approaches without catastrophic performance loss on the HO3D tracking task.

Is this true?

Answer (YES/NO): NO